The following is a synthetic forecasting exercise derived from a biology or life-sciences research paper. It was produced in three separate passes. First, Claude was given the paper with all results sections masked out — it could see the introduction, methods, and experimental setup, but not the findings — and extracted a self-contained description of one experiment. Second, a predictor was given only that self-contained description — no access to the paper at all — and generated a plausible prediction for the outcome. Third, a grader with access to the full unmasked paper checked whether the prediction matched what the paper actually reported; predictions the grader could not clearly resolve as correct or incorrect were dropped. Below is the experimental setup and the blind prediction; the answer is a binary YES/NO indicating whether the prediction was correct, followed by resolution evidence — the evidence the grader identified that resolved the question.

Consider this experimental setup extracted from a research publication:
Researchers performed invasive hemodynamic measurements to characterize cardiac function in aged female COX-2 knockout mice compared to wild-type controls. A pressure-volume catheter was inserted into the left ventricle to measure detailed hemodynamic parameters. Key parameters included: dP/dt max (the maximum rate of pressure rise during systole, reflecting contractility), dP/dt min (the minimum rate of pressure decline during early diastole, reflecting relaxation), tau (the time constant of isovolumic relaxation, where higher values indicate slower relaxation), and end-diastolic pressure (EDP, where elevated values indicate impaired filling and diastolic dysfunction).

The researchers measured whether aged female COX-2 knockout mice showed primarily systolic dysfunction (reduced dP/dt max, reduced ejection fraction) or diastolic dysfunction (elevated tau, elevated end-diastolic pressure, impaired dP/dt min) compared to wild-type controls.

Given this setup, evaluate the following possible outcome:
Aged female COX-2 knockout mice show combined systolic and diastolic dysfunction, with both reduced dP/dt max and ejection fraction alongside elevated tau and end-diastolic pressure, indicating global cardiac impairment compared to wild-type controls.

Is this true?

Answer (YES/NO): NO